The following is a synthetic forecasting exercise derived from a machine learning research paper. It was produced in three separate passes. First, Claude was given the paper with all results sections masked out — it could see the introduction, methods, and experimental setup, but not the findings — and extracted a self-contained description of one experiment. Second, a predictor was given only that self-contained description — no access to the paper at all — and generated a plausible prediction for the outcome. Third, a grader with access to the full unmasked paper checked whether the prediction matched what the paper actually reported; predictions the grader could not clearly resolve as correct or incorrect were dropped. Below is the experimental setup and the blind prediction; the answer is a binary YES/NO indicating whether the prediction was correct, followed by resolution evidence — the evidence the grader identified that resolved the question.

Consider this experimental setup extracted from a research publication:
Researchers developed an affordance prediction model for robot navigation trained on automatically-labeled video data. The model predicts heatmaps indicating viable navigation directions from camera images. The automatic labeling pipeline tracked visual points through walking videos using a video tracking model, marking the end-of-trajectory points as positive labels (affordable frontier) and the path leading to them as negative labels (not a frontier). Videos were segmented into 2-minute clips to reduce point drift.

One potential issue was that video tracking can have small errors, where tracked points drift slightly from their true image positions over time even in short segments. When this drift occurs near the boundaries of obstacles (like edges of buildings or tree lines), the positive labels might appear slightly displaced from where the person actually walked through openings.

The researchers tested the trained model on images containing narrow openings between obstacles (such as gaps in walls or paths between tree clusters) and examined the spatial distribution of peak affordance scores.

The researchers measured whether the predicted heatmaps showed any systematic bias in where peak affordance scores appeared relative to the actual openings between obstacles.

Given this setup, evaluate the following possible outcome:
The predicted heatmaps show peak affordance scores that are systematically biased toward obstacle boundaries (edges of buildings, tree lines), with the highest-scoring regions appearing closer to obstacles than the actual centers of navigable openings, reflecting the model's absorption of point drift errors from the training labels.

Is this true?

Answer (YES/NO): YES